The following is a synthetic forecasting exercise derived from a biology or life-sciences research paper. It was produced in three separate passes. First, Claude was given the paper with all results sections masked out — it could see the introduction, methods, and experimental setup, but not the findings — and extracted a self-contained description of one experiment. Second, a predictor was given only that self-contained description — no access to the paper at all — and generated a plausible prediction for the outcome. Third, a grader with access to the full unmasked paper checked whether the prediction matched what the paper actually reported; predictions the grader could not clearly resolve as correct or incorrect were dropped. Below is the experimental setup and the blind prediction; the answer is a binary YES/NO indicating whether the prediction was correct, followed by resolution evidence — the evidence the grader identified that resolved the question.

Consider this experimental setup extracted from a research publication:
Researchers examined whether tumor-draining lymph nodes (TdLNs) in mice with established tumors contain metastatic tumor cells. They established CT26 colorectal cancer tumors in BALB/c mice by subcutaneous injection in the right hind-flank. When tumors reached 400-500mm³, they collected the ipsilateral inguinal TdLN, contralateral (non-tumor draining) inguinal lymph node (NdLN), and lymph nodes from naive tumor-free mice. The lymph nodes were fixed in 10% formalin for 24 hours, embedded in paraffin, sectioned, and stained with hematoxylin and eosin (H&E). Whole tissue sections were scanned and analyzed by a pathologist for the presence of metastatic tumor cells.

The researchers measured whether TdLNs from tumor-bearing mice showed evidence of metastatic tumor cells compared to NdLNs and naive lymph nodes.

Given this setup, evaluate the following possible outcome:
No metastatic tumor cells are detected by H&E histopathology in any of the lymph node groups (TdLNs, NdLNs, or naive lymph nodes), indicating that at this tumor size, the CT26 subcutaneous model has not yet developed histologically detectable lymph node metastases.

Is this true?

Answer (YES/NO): YES